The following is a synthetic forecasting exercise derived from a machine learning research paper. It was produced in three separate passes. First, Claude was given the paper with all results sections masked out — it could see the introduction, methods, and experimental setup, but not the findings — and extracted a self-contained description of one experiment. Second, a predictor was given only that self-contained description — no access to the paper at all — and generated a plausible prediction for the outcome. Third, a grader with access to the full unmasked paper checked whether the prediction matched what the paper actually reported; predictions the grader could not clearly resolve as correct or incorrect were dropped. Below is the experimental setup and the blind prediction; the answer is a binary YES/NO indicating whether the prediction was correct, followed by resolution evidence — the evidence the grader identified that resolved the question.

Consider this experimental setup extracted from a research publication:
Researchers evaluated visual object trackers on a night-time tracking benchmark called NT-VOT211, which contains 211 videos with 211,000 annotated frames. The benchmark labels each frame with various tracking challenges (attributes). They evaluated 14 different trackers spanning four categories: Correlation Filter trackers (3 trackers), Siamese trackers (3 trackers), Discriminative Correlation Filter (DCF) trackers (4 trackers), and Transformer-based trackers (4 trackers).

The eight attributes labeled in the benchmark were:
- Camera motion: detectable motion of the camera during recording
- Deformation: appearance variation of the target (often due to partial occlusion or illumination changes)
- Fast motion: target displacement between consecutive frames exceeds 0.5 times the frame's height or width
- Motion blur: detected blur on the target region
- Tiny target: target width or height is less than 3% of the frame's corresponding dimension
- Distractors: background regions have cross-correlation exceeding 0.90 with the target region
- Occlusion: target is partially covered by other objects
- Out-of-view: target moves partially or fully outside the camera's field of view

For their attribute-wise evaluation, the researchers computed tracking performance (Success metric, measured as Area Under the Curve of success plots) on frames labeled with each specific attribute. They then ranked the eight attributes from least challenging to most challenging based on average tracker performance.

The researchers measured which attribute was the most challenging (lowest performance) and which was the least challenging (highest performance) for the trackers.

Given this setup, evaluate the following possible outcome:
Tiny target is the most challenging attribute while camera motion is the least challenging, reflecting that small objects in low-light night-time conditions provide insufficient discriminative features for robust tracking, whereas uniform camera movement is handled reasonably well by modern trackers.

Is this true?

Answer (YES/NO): NO